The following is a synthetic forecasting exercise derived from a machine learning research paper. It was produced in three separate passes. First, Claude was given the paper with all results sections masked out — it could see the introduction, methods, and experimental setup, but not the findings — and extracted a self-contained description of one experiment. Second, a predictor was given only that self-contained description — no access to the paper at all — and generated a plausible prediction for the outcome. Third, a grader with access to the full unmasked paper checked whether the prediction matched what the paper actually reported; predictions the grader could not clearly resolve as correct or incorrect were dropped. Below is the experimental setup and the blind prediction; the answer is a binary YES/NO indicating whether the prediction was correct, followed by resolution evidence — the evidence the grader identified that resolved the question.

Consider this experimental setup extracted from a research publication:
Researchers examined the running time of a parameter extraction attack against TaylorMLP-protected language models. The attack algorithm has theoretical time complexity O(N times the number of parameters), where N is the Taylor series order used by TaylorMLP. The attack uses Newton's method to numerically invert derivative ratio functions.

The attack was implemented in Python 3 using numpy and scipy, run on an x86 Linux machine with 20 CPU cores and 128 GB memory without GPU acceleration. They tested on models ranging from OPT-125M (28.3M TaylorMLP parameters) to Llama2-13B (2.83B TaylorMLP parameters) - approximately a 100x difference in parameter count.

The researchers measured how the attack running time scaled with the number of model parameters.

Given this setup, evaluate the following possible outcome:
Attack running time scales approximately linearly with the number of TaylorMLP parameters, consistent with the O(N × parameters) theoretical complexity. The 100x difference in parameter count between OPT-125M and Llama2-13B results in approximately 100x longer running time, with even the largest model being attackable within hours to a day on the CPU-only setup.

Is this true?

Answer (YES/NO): NO